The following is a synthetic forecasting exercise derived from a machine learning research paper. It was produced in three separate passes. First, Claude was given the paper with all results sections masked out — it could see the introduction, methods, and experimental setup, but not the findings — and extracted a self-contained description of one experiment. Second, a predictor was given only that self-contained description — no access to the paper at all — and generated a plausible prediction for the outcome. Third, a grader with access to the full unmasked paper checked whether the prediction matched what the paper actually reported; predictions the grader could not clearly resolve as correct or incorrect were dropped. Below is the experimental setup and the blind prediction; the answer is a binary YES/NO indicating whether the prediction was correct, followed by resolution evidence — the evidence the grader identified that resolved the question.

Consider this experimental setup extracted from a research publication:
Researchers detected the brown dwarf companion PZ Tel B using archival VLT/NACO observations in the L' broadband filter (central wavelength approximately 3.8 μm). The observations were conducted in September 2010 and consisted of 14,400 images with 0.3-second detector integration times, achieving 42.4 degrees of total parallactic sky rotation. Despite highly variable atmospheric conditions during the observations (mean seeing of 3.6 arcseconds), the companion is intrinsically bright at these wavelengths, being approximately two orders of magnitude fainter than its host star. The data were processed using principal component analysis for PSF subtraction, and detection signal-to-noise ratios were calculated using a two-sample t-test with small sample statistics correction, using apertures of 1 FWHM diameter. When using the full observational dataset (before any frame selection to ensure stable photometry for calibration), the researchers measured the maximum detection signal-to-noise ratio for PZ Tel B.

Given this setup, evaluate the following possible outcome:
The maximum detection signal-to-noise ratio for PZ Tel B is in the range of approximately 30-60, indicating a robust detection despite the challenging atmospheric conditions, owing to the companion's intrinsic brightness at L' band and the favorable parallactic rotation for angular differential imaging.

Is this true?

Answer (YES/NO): YES